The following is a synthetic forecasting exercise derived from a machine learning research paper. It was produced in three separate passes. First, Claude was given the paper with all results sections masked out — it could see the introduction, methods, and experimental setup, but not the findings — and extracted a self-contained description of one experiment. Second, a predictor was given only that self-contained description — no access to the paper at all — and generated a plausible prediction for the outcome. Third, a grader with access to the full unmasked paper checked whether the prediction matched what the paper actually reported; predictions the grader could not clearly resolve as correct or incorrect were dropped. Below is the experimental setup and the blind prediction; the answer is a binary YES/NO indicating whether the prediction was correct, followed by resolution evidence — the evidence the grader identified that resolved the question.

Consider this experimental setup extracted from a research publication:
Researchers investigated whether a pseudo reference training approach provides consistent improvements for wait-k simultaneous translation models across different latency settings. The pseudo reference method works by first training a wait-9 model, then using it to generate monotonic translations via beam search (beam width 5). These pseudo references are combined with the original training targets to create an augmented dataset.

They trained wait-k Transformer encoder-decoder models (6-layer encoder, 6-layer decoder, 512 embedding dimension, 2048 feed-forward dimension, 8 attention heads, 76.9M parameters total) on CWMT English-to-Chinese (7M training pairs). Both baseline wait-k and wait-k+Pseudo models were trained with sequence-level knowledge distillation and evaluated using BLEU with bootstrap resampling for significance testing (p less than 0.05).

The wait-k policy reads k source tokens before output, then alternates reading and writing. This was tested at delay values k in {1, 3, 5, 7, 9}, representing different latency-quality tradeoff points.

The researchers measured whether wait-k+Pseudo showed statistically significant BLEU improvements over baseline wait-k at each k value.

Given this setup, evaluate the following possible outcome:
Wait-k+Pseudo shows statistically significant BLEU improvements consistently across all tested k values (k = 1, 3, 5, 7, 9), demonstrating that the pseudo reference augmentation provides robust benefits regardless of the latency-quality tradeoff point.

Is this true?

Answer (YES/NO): YES